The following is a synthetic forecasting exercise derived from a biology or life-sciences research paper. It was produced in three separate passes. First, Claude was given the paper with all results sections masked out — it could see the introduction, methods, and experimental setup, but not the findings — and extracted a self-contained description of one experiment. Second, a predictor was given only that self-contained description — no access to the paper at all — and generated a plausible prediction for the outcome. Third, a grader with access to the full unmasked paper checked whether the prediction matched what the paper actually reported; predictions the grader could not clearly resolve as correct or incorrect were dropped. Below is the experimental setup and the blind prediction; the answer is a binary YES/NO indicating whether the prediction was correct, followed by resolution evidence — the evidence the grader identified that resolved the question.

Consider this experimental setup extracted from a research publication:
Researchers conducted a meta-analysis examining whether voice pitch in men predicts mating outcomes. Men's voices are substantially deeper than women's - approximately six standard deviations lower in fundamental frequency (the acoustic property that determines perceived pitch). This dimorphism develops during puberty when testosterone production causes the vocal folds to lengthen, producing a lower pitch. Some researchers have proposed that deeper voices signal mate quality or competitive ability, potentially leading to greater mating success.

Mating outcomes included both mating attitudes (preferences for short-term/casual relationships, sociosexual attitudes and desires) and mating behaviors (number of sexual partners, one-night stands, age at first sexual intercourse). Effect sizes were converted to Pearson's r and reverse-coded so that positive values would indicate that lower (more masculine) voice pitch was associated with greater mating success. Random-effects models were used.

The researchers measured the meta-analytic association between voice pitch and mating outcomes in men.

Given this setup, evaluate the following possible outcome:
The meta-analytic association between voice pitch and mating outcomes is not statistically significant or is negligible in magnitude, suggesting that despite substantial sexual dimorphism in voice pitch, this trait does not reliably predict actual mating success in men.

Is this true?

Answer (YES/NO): NO